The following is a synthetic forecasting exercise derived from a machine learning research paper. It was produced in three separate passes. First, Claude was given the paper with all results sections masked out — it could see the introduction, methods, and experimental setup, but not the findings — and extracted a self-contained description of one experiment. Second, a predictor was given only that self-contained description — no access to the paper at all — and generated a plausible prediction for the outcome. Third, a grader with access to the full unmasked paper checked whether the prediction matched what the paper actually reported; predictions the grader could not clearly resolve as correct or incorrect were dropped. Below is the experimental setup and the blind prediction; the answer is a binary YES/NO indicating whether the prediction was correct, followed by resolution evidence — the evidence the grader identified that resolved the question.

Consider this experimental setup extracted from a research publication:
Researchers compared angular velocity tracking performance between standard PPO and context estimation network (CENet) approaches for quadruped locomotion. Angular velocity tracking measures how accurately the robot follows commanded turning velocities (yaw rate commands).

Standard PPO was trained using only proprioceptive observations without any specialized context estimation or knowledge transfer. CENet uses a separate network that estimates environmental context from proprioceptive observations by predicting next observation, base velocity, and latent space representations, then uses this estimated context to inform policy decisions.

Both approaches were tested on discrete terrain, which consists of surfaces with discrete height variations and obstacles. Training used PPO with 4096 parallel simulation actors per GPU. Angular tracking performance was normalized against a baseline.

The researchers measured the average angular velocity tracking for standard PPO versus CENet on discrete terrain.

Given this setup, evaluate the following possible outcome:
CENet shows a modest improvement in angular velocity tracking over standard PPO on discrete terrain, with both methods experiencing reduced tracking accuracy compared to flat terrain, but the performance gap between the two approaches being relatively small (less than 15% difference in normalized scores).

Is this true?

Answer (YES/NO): YES